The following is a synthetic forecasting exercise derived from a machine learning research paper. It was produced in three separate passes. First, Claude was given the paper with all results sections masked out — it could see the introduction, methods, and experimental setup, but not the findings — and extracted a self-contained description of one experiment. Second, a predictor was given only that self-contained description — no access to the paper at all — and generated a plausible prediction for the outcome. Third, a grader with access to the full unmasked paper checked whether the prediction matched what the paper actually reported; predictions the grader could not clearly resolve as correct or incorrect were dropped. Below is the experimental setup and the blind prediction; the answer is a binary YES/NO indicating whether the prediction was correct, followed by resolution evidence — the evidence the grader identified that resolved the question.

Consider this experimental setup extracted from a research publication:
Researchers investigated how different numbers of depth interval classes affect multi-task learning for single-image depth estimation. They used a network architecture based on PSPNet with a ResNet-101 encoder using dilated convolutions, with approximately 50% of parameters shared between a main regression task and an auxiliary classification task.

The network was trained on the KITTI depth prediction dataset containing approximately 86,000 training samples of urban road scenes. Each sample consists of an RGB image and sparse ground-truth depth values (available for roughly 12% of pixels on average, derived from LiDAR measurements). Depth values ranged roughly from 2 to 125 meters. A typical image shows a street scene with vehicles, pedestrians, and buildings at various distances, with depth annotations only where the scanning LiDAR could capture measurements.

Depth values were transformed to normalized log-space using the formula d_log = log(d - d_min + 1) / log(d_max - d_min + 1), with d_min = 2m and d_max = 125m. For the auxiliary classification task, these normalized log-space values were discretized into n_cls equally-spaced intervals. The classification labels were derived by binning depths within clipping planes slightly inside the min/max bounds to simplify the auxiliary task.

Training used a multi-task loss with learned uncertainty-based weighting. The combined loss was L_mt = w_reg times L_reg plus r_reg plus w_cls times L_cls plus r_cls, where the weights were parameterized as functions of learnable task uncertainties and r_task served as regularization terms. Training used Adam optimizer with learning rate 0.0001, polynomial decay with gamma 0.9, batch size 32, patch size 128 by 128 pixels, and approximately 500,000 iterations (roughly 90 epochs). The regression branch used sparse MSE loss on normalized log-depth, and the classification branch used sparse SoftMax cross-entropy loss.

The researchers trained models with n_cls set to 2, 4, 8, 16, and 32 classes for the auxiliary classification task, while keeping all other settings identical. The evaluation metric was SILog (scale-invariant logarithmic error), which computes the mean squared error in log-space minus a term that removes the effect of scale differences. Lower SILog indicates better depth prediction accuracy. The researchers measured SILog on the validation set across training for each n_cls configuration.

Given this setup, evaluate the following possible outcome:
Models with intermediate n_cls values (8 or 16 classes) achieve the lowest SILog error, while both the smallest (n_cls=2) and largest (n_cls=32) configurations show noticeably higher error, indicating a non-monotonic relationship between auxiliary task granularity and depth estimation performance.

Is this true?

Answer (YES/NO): NO